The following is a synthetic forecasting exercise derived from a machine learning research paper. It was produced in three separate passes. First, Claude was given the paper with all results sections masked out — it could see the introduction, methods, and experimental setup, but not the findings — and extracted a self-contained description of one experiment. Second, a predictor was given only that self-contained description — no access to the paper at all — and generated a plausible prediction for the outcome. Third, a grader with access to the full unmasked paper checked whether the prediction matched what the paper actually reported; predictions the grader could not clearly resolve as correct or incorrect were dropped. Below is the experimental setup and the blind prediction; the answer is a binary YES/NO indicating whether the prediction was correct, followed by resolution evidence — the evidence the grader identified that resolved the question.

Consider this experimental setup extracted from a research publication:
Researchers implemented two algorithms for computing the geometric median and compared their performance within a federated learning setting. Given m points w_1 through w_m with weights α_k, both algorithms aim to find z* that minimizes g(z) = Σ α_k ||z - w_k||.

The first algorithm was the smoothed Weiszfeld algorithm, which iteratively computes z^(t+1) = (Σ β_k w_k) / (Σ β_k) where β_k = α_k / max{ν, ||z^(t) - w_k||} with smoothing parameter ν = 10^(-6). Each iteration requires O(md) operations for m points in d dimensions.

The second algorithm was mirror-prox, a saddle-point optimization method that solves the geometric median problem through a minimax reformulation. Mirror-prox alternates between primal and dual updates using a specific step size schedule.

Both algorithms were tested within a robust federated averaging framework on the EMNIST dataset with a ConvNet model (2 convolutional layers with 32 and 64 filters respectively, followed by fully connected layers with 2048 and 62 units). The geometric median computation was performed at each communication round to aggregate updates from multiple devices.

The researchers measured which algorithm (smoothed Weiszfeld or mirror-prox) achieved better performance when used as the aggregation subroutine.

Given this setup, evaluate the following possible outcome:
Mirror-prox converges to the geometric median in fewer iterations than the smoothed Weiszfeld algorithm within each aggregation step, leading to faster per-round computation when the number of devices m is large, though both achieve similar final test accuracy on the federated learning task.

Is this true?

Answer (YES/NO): NO